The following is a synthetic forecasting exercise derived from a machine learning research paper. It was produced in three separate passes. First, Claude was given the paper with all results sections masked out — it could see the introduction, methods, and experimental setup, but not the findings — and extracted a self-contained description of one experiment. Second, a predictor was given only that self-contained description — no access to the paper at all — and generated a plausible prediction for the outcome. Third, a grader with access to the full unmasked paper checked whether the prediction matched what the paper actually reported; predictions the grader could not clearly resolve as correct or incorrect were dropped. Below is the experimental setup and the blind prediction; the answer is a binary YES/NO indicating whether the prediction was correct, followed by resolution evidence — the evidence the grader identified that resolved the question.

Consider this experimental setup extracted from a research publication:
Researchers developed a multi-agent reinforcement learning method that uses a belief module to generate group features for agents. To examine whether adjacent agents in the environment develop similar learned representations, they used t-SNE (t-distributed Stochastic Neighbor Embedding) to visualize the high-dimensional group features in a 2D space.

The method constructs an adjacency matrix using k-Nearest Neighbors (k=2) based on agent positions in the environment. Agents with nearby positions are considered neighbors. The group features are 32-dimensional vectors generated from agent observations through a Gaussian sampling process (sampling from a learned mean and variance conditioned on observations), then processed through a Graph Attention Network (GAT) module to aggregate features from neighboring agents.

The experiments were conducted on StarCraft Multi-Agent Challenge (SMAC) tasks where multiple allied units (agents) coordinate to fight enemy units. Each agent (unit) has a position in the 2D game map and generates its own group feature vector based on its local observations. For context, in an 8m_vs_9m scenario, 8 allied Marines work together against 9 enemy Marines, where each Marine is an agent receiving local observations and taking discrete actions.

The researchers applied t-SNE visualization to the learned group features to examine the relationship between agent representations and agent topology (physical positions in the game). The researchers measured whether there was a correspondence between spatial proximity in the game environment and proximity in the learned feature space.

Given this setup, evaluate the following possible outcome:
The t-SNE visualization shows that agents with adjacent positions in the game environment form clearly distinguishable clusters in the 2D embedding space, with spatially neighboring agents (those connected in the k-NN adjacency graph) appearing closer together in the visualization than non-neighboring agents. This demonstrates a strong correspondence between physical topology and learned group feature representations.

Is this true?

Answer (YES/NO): YES